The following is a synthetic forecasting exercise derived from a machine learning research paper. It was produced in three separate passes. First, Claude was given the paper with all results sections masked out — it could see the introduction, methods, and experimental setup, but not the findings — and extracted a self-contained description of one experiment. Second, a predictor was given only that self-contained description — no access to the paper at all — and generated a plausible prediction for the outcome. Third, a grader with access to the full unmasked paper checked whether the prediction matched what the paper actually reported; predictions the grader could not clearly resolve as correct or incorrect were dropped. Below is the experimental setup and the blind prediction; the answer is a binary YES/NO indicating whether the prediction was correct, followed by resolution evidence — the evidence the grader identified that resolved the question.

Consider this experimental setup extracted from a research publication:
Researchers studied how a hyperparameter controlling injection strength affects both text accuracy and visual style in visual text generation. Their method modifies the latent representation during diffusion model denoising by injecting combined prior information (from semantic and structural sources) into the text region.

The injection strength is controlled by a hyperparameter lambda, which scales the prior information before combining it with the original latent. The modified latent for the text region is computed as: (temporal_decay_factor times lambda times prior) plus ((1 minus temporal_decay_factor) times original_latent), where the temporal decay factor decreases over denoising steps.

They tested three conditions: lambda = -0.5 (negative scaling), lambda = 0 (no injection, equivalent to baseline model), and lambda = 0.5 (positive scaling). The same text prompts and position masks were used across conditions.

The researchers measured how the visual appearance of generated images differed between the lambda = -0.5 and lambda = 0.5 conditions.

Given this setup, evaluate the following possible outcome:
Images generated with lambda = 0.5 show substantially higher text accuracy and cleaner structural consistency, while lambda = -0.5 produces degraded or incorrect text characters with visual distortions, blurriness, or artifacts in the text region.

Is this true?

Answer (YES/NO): NO